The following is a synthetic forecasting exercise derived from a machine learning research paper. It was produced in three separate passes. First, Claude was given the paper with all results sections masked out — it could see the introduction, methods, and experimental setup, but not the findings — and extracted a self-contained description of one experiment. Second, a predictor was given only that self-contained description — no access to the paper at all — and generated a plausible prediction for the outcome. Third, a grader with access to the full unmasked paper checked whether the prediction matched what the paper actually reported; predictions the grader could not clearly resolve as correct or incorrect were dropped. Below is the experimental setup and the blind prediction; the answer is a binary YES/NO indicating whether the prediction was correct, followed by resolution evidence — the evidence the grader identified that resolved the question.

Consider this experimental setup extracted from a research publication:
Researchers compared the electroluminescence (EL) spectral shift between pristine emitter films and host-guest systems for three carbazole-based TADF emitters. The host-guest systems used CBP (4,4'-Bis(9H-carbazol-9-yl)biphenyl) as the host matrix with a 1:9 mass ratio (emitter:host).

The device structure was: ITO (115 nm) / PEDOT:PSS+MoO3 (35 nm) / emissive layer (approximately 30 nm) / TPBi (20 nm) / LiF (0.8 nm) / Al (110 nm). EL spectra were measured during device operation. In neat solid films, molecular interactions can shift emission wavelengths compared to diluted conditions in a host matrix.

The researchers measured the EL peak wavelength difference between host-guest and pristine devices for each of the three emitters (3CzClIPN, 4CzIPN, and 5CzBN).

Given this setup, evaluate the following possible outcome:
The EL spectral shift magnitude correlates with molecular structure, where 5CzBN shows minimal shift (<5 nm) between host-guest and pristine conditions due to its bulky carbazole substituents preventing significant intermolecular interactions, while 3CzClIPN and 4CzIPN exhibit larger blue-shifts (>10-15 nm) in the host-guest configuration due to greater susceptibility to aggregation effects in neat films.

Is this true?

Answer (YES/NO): NO